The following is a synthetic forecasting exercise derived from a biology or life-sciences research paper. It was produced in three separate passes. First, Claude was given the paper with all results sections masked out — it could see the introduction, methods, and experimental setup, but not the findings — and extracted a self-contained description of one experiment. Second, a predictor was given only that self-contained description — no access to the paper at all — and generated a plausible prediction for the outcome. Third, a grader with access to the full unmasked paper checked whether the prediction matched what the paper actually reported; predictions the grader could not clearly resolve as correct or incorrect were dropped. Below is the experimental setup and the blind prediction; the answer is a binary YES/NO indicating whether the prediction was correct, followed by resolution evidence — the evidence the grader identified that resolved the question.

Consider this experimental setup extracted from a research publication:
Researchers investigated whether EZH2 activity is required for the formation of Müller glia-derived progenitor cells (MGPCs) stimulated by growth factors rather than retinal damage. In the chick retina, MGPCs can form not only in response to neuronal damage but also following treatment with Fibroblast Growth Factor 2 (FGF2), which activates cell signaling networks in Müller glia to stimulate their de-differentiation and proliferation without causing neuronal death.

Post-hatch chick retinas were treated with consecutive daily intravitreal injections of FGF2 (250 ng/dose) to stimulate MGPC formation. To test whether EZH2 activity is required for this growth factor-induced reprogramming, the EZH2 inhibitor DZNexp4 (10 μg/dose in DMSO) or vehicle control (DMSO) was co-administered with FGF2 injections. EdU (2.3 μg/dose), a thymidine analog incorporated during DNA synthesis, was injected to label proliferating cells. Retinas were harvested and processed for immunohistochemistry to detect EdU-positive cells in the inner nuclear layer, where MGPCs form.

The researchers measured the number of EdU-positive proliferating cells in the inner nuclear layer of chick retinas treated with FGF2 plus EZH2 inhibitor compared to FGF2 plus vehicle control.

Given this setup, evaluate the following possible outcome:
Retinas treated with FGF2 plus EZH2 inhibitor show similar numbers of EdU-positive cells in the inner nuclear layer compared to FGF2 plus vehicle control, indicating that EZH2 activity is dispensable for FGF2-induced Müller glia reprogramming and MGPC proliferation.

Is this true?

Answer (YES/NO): NO